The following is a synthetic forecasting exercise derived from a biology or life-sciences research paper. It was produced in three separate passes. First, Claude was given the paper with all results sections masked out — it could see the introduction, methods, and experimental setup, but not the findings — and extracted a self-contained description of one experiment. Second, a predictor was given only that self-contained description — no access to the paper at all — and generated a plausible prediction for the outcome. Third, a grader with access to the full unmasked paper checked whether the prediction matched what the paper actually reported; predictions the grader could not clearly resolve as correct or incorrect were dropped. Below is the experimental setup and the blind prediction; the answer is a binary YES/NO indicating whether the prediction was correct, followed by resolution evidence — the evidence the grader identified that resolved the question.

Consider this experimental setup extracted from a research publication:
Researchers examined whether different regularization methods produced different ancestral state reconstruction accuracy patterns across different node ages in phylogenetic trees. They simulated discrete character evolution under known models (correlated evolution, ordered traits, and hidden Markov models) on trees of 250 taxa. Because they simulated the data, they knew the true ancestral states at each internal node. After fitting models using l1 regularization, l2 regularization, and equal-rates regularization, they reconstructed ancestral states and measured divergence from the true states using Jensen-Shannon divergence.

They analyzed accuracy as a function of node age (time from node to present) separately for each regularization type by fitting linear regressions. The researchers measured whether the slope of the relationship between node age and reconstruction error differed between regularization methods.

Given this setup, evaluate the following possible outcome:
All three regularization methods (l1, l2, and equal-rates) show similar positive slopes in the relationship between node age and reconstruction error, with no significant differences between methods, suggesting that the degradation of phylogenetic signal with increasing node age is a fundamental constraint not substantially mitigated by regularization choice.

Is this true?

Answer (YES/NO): NO